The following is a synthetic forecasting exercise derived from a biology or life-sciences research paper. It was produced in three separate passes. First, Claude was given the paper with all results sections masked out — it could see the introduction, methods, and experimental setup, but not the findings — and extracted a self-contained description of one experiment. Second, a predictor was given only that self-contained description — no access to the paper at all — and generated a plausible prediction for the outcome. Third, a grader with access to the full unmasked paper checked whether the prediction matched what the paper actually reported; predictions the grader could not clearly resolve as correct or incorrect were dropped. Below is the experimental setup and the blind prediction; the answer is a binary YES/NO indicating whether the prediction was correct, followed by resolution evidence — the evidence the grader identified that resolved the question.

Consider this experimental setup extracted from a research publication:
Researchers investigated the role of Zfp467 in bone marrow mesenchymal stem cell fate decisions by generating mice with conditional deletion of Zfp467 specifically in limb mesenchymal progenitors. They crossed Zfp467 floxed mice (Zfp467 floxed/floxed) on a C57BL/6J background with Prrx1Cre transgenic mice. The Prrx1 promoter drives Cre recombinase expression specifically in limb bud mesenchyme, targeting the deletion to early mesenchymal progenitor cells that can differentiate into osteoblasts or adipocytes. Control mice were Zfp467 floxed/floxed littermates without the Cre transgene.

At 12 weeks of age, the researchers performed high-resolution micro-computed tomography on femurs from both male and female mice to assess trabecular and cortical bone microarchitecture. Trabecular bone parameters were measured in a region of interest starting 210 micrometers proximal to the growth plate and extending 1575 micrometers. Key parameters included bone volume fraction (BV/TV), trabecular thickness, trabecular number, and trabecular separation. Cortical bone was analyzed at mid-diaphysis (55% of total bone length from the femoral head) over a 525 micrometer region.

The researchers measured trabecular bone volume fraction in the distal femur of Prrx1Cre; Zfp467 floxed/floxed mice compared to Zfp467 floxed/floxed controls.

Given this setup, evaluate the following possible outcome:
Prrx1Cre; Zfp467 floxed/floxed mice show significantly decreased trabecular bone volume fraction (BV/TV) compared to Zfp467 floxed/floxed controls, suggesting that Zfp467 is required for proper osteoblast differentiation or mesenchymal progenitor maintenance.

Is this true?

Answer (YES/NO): NO